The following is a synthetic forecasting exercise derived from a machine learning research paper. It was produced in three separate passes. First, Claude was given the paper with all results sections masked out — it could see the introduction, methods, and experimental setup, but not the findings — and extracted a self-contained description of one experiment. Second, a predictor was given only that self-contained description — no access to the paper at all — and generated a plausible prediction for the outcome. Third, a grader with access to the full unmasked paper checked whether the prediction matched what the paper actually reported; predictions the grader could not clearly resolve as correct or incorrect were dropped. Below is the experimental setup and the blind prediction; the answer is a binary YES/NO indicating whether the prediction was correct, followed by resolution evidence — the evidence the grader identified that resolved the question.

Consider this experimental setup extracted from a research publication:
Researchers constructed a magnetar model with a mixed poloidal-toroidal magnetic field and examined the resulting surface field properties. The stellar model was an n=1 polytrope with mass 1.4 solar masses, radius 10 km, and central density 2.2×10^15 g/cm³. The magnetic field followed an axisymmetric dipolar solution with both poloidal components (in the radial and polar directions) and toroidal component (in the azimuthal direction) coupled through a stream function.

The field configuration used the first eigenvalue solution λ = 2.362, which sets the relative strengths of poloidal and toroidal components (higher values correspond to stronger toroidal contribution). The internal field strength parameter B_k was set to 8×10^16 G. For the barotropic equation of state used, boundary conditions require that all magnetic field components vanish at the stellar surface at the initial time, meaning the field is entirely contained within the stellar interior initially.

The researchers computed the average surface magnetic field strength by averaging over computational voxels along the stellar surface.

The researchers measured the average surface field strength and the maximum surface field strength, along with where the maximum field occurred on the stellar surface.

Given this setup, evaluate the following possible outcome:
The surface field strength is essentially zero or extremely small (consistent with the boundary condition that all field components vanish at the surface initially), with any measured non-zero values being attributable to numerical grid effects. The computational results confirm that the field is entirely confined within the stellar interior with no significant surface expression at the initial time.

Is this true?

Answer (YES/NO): NO